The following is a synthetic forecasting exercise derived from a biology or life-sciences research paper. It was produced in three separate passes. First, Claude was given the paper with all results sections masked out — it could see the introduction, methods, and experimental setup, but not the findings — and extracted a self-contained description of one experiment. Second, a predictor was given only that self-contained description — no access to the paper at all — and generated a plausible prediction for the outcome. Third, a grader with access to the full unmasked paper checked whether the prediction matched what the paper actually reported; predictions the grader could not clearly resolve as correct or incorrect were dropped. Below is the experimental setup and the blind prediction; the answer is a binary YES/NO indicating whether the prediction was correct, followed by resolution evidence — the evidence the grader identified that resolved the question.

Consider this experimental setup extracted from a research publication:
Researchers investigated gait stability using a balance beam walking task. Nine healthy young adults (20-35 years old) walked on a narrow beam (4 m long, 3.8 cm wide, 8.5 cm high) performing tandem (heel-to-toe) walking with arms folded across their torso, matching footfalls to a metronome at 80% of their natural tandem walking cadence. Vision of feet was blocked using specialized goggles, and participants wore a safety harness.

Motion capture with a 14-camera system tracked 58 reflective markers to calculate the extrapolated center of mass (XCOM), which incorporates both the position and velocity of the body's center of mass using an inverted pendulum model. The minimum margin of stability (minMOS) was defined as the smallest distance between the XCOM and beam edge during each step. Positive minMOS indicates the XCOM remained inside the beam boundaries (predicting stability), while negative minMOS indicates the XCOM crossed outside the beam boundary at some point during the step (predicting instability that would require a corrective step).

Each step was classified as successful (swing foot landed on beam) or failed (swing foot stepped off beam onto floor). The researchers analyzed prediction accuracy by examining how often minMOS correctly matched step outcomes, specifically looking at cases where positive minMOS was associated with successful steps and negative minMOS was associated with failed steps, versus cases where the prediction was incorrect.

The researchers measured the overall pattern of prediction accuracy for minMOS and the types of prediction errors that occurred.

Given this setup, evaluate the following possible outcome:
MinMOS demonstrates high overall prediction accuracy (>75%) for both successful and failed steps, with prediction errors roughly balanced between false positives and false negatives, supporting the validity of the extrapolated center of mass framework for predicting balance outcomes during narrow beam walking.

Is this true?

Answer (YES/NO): NO